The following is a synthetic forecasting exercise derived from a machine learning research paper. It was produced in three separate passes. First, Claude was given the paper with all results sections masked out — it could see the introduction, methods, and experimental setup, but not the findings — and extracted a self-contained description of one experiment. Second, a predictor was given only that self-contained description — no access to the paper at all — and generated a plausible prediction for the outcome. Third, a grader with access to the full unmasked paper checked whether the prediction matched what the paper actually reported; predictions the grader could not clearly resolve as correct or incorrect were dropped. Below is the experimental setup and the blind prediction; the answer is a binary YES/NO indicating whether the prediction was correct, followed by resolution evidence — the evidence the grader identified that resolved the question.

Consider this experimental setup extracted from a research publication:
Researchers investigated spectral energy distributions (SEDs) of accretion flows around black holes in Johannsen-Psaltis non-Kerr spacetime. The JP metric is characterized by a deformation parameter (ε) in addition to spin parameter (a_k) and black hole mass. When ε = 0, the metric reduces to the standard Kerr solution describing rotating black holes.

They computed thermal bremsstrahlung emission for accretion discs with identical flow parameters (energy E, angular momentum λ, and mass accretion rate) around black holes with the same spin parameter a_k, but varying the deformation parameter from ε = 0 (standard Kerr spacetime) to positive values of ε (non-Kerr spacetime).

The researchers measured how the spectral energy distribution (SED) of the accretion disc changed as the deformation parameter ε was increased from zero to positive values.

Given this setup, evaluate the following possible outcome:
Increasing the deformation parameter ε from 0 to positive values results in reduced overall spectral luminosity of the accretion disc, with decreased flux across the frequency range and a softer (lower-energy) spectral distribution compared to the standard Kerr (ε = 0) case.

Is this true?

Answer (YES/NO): NO